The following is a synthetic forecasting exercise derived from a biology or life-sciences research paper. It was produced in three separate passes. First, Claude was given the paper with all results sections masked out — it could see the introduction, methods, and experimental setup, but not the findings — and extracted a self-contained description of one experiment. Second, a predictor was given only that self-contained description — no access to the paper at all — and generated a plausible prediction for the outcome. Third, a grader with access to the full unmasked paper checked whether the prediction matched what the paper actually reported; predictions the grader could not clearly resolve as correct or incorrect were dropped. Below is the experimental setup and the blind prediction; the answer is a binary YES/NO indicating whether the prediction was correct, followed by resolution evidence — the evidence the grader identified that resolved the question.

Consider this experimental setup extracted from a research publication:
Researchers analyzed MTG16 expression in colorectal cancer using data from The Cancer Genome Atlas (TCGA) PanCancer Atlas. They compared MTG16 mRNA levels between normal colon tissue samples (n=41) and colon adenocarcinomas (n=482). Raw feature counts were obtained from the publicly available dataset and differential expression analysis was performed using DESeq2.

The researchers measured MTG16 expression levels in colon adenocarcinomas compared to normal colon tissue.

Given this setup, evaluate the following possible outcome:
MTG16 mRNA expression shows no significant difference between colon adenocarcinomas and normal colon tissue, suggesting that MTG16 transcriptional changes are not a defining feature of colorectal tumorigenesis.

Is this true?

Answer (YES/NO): NO